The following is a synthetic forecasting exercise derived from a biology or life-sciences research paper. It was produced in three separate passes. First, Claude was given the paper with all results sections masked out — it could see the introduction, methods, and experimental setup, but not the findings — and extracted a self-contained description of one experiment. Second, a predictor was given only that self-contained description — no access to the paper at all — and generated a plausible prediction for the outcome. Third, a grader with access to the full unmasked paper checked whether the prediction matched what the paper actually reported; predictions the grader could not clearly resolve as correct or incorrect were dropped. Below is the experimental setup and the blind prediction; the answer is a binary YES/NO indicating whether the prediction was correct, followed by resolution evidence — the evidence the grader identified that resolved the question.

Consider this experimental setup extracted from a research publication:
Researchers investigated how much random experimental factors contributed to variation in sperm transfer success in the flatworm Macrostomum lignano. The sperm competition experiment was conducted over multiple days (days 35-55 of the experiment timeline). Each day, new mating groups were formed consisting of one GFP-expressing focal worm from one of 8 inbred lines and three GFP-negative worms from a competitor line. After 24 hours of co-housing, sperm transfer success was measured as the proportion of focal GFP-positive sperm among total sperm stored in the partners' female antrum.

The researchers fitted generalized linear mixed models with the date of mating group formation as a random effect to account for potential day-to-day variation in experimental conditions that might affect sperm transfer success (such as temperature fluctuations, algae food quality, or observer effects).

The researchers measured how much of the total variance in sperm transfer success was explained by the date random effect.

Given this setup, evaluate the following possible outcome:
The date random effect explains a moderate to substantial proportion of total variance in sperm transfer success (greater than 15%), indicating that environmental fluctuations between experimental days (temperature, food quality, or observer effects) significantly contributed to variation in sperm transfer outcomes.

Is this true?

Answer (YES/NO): NO